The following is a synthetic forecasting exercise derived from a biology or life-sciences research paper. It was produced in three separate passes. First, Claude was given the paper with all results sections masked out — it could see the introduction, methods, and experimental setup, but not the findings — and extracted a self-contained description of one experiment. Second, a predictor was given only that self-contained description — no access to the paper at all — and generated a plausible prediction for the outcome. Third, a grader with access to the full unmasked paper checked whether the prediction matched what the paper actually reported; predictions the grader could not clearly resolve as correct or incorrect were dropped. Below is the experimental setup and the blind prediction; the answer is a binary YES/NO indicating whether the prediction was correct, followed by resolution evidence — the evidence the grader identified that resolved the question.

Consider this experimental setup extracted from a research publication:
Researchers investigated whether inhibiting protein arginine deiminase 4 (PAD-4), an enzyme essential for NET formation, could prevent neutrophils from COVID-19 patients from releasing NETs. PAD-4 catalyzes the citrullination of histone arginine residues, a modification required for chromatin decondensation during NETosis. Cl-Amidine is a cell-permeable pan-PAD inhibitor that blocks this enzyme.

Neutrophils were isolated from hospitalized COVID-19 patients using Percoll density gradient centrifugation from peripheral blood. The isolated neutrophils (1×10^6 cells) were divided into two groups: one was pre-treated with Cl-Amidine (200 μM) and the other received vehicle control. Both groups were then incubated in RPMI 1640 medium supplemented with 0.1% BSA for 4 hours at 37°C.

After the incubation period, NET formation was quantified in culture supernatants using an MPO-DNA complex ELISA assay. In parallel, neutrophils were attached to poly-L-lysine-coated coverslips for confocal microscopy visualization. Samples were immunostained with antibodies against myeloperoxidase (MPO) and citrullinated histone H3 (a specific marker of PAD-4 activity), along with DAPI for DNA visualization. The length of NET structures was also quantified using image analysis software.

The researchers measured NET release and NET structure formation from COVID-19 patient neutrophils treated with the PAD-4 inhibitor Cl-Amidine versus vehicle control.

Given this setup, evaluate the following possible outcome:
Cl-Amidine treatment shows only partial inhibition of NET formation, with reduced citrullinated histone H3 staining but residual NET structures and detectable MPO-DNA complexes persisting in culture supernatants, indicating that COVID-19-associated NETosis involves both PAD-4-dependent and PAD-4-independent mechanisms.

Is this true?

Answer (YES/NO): NO